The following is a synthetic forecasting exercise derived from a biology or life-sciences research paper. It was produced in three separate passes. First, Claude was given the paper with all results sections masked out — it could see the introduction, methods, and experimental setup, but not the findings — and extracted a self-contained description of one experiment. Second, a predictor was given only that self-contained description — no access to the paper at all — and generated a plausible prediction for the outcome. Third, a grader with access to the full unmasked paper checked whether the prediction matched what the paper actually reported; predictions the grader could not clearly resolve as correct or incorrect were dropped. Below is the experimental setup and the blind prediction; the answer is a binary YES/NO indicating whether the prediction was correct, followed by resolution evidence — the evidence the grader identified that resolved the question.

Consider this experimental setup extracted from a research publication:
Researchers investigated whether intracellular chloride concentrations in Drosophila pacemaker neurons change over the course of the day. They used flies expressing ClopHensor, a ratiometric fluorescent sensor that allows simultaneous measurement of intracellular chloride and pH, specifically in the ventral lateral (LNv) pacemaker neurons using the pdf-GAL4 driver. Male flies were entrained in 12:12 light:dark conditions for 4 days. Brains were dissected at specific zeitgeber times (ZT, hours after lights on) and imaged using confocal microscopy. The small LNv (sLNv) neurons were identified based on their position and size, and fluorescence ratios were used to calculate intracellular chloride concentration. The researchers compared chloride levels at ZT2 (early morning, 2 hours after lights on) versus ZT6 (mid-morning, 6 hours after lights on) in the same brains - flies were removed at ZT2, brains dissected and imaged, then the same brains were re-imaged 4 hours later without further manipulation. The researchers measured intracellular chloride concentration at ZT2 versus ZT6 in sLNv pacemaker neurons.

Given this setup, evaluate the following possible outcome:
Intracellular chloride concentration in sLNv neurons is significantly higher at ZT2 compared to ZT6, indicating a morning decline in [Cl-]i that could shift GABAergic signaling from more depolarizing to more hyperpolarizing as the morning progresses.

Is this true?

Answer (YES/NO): NO